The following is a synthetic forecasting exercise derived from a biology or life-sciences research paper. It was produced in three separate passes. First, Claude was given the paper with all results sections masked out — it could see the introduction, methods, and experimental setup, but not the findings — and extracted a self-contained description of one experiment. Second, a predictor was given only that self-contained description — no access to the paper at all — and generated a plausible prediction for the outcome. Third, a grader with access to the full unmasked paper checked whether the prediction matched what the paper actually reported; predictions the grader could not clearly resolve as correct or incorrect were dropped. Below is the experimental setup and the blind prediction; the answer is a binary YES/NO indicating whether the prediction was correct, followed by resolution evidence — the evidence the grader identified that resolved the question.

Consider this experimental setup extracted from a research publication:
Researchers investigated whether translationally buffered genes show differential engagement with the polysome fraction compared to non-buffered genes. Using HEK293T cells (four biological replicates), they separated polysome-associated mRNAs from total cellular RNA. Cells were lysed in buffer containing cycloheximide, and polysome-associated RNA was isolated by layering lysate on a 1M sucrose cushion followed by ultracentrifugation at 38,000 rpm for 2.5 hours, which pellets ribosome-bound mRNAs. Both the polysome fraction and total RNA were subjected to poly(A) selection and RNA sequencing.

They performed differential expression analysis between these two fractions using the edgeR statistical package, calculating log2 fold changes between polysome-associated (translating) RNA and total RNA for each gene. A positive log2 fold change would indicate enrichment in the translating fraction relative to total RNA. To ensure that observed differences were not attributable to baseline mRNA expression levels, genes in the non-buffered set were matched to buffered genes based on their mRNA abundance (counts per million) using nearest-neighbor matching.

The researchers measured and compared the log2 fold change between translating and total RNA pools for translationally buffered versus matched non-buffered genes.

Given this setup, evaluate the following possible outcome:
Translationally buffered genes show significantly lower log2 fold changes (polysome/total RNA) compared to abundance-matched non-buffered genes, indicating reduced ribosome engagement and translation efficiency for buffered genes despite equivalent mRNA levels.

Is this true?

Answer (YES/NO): NO